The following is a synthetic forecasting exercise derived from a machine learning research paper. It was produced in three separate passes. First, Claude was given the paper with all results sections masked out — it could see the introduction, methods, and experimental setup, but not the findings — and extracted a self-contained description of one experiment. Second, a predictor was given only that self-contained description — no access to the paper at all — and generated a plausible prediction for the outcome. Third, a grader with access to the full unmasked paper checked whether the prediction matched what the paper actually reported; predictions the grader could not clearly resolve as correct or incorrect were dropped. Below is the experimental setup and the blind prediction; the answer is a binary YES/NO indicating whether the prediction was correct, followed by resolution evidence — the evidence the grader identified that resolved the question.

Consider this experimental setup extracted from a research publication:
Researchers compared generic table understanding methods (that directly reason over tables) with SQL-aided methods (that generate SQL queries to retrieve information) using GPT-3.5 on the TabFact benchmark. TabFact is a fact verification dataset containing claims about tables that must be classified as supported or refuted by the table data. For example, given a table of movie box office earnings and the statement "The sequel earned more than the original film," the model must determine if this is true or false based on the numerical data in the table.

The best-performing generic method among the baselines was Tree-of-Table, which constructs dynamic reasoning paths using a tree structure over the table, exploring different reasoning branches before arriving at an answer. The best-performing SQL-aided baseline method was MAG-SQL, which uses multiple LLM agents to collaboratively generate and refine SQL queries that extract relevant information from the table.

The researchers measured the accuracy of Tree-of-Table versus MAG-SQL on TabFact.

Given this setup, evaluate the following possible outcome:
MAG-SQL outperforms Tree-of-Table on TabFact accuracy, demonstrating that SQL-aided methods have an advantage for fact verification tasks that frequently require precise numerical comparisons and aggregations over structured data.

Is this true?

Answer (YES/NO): NO